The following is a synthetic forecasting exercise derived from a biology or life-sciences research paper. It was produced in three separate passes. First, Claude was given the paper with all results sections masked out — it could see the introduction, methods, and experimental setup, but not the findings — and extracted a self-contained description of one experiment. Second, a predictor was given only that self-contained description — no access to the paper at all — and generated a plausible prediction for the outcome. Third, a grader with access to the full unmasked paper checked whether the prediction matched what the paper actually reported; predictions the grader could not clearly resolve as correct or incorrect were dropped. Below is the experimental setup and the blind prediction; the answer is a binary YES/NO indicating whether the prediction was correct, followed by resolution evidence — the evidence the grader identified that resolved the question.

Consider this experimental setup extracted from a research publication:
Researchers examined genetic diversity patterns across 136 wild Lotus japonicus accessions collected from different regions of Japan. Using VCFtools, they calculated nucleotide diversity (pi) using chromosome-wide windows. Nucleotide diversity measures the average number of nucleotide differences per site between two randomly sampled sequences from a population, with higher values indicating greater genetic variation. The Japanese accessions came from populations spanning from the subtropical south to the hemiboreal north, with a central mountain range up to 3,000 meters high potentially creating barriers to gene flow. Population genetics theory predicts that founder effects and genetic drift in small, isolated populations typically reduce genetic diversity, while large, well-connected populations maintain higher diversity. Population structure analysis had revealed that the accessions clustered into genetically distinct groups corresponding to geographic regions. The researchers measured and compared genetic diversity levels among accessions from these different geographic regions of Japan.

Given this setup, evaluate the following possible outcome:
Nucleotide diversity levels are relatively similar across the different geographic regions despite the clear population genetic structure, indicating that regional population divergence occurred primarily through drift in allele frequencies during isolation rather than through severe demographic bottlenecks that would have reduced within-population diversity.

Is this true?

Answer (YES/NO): NO